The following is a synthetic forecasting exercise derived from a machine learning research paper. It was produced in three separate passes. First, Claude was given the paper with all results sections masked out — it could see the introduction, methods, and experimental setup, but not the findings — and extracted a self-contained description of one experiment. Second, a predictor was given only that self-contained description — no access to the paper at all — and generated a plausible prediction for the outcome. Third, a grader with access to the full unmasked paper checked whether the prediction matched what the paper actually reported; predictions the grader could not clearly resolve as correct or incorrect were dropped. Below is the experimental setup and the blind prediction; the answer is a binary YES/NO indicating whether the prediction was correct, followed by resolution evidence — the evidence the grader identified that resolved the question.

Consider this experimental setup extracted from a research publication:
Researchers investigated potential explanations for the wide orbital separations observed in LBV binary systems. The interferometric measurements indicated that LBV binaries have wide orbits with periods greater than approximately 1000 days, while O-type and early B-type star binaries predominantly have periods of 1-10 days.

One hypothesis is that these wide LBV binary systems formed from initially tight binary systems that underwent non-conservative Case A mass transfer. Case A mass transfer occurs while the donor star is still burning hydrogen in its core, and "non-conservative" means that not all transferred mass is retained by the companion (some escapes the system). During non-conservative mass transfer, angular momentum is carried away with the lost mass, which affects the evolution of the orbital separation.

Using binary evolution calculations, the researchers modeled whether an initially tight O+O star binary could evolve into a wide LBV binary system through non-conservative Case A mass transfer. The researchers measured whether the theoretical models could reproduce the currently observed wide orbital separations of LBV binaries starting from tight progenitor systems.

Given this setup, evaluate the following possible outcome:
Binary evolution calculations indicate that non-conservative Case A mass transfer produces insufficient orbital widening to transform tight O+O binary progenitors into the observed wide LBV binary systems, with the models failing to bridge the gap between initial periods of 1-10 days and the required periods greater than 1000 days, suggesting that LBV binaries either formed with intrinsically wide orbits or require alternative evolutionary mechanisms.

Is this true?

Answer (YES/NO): NO